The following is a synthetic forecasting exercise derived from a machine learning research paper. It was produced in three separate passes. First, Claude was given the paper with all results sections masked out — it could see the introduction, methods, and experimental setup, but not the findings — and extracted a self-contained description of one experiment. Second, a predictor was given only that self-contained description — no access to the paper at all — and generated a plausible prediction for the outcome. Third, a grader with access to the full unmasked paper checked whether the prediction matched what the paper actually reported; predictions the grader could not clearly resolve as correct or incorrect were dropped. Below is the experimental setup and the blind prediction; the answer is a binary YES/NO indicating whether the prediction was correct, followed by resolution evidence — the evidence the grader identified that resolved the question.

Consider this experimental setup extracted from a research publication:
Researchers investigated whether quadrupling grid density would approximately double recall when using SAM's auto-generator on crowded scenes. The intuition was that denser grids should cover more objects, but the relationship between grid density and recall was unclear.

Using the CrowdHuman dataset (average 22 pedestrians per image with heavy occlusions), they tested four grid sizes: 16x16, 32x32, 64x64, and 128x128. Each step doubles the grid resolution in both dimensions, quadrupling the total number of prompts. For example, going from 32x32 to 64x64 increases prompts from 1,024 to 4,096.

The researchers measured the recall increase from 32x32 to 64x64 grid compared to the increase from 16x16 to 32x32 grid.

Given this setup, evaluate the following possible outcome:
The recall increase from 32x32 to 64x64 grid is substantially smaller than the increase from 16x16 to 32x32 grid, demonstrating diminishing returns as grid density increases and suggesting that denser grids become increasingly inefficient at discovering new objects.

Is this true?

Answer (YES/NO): YES